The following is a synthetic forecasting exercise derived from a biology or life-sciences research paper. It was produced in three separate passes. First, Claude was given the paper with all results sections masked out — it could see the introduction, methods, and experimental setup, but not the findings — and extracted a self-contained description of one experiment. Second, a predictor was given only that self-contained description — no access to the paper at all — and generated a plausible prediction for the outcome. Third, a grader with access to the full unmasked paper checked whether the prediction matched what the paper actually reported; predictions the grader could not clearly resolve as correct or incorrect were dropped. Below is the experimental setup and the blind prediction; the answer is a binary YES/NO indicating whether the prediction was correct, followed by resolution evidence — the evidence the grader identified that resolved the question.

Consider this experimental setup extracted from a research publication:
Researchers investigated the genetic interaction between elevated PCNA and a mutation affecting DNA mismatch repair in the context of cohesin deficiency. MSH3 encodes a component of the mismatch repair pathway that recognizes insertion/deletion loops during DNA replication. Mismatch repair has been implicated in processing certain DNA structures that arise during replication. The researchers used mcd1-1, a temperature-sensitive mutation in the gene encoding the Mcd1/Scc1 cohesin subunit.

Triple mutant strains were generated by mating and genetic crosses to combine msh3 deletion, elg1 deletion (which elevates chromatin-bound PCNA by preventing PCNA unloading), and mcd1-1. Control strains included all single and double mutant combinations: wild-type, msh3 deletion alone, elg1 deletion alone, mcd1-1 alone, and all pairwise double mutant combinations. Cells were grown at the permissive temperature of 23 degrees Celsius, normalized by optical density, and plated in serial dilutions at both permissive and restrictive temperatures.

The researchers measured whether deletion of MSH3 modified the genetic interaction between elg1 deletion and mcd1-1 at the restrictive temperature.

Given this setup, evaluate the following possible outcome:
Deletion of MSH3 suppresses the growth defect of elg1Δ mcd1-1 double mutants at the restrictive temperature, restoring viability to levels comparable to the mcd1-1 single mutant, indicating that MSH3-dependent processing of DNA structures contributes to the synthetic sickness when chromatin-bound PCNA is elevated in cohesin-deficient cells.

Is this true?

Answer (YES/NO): NO